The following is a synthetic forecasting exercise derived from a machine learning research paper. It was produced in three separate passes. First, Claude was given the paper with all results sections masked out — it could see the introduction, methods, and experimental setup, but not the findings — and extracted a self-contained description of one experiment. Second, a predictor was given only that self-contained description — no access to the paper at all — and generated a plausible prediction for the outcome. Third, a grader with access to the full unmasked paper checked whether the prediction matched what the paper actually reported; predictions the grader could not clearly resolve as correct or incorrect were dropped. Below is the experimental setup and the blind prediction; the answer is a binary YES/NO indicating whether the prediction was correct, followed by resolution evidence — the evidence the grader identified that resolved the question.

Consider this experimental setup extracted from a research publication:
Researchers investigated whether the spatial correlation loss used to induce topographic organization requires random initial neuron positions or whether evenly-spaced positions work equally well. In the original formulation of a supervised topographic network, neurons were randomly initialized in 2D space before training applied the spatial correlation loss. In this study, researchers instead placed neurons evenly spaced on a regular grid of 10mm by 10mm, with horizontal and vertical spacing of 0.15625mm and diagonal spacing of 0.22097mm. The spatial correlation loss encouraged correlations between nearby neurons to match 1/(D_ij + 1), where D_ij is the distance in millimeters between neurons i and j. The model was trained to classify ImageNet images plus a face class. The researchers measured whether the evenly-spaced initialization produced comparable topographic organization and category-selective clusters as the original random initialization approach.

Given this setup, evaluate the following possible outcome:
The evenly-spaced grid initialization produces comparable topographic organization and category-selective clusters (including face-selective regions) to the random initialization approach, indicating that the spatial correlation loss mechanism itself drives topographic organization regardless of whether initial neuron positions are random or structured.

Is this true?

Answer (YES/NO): YES